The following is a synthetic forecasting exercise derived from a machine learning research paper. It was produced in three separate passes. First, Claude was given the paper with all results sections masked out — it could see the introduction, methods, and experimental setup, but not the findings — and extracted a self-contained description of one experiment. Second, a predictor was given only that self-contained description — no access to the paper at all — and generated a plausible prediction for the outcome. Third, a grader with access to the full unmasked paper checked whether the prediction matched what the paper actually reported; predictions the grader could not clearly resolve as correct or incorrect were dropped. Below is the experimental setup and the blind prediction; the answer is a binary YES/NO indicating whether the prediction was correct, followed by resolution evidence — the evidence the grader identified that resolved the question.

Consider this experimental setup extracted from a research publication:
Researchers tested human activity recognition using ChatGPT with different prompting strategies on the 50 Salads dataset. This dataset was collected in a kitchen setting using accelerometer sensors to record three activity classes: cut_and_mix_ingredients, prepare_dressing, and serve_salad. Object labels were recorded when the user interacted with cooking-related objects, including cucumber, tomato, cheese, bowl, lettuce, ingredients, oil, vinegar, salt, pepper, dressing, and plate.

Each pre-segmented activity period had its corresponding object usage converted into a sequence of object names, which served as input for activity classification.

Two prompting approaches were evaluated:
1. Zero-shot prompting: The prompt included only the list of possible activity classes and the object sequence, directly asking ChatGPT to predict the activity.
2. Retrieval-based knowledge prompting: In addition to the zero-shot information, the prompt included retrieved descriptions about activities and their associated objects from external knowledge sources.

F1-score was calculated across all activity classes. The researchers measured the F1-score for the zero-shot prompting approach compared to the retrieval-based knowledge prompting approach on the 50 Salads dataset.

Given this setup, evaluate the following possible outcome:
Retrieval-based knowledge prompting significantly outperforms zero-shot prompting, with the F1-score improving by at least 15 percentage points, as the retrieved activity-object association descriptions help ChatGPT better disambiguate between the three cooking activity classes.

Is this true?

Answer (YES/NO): YES